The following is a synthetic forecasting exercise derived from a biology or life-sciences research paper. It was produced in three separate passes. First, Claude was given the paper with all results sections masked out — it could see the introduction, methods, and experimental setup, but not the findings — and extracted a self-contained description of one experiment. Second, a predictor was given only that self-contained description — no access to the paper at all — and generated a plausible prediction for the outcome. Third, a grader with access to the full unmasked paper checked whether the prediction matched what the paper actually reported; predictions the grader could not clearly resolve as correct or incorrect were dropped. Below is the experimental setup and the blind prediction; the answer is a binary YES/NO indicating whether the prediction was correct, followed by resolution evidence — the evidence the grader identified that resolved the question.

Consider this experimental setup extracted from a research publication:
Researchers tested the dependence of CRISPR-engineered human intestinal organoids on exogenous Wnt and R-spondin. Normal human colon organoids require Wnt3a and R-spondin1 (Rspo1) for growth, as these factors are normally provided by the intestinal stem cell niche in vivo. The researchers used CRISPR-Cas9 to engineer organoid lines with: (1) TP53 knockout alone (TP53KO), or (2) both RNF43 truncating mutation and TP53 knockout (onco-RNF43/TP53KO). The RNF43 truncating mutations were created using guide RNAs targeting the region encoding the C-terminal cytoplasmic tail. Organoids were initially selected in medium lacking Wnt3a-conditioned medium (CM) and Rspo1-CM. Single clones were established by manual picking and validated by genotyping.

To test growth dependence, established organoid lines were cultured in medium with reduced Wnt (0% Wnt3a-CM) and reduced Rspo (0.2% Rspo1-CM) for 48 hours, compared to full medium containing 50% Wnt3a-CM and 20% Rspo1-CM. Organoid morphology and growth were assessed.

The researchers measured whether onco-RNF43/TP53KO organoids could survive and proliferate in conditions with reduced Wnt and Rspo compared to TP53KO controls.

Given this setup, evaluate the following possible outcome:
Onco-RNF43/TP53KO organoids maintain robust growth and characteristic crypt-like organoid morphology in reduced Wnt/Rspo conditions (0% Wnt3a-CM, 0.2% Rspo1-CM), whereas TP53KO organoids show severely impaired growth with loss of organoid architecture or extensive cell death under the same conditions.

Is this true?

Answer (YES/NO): YES